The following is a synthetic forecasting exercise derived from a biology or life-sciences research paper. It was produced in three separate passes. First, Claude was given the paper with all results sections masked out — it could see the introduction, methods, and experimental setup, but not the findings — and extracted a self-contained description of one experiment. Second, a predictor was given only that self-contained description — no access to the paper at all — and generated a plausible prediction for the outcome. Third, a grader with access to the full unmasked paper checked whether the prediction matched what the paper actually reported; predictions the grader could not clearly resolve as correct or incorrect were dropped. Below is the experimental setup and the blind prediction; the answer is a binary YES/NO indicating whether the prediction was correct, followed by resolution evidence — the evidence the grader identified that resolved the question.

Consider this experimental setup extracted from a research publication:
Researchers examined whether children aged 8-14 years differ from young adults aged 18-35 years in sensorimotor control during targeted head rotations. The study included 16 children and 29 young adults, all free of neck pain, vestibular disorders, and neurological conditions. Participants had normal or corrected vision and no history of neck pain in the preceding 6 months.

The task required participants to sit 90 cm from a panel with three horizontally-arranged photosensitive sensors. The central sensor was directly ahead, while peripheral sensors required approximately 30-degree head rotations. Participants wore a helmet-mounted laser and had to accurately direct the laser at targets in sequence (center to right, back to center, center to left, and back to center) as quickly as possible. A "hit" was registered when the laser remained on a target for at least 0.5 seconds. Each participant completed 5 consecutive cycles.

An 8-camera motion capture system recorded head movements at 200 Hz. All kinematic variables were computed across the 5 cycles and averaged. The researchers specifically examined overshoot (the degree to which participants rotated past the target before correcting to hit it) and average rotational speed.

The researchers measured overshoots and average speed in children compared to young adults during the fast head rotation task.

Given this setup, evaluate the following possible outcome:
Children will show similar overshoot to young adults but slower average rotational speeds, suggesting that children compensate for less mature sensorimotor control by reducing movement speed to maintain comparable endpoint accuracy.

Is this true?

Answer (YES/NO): YES